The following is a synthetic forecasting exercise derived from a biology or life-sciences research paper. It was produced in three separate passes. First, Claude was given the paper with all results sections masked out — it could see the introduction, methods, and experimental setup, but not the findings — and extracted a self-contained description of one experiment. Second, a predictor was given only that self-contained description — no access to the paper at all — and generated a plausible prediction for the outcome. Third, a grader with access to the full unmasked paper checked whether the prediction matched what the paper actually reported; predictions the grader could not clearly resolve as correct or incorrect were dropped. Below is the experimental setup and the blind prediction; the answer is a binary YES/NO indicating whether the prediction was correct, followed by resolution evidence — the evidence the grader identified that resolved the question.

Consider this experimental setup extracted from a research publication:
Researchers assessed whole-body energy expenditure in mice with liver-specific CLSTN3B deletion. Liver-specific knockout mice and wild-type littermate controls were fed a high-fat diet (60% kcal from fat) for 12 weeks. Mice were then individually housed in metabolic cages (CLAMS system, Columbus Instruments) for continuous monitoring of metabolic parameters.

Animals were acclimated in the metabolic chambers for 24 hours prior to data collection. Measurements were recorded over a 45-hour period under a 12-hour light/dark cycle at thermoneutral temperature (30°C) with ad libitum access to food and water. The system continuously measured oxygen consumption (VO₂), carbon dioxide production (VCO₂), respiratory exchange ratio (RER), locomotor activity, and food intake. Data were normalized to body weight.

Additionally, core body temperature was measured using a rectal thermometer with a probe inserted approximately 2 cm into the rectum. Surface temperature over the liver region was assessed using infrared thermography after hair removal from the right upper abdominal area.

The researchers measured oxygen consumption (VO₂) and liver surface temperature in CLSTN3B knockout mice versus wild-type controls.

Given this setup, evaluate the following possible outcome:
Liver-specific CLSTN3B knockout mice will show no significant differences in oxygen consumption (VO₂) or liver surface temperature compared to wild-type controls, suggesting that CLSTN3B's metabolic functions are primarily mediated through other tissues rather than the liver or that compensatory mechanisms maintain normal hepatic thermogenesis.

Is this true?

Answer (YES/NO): NO